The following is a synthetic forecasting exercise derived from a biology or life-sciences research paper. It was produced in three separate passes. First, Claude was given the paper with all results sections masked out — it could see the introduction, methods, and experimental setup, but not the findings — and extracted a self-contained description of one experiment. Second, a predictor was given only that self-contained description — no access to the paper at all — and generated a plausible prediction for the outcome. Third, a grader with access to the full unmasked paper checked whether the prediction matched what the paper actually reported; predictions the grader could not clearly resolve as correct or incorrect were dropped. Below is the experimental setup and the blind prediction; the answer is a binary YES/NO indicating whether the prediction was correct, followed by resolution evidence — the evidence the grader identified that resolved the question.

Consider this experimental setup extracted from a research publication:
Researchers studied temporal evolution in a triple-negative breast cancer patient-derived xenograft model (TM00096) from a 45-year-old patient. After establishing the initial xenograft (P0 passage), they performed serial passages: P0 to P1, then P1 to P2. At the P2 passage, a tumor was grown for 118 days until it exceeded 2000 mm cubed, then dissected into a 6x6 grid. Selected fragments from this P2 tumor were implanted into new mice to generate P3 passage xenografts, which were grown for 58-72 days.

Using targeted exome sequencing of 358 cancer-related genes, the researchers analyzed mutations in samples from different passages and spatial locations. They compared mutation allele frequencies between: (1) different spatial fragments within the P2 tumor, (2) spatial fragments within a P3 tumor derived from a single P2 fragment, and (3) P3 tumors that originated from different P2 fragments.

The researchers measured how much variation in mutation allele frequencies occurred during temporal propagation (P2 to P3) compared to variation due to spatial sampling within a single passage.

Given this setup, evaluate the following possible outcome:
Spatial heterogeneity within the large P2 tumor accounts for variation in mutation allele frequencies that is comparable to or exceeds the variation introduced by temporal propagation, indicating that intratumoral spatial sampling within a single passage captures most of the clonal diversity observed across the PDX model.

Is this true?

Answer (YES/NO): NO